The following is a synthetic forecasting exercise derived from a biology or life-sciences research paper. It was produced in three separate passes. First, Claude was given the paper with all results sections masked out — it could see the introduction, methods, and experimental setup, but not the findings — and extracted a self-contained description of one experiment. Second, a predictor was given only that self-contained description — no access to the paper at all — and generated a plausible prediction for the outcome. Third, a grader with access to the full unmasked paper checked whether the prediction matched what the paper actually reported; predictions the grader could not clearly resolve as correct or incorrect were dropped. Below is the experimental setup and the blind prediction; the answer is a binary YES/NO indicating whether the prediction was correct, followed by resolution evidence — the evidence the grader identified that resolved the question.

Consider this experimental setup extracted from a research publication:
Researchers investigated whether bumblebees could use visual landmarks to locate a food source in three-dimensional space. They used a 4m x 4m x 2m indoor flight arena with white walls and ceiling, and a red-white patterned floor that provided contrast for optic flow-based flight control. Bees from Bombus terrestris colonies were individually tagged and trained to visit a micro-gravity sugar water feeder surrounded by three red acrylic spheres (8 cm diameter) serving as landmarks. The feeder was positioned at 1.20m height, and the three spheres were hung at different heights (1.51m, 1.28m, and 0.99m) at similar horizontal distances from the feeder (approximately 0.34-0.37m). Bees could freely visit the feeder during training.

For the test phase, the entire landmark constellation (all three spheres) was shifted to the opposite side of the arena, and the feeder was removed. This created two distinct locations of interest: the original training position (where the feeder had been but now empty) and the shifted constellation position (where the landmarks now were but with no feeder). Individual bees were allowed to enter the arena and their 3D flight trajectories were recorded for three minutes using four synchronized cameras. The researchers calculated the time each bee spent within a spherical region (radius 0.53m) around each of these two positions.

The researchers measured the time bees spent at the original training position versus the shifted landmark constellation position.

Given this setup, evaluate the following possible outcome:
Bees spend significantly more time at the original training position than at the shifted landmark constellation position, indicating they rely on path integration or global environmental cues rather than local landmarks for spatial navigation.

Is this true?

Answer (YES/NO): NO